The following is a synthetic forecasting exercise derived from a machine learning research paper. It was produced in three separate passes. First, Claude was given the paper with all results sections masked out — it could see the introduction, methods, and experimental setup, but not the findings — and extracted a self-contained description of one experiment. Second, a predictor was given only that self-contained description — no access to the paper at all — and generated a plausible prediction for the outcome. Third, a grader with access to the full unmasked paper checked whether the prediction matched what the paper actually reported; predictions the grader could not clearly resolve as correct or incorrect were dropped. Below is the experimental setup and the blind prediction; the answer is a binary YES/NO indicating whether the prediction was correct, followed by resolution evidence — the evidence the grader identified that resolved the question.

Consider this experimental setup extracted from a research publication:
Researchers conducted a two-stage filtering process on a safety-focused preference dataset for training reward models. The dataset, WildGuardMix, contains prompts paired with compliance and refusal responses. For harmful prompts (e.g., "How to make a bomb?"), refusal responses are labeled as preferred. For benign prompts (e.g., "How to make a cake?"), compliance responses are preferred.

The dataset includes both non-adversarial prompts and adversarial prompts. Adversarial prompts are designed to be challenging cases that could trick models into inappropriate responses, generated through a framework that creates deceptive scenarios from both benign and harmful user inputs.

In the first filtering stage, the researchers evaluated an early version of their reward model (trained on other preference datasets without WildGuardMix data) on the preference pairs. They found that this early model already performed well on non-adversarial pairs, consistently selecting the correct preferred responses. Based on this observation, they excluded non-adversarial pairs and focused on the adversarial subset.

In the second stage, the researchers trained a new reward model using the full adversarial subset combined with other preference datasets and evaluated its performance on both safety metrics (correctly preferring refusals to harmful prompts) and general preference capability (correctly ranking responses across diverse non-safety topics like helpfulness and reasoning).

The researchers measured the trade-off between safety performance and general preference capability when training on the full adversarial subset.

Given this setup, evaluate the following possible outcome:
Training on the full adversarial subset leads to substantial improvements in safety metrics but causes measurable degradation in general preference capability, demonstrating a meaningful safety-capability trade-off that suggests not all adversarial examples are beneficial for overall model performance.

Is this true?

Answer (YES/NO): YES